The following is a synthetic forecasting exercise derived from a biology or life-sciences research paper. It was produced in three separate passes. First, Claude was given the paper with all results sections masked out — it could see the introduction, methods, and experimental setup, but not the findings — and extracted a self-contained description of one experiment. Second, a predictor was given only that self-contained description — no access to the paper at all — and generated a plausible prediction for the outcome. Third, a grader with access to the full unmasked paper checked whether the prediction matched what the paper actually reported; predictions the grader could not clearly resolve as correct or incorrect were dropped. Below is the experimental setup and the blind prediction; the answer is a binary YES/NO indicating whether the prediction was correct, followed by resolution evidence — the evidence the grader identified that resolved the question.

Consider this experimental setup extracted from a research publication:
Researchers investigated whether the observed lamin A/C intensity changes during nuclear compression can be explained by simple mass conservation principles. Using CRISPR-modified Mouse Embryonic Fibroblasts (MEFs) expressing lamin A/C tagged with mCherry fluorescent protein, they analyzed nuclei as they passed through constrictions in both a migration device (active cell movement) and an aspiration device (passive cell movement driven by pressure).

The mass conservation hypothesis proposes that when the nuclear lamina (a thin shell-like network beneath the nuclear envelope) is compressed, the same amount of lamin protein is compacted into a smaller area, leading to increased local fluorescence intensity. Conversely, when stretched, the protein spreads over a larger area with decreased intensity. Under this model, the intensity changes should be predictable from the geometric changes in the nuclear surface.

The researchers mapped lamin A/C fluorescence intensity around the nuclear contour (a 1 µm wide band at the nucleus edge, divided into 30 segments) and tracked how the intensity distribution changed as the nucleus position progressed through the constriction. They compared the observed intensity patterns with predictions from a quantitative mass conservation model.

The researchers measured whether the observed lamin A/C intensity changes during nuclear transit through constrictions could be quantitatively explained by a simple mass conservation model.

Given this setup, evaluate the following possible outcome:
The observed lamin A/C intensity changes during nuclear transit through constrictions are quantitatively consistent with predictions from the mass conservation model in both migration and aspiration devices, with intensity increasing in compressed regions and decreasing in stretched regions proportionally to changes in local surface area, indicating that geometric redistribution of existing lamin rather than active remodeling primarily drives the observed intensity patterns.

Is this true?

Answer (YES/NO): YES